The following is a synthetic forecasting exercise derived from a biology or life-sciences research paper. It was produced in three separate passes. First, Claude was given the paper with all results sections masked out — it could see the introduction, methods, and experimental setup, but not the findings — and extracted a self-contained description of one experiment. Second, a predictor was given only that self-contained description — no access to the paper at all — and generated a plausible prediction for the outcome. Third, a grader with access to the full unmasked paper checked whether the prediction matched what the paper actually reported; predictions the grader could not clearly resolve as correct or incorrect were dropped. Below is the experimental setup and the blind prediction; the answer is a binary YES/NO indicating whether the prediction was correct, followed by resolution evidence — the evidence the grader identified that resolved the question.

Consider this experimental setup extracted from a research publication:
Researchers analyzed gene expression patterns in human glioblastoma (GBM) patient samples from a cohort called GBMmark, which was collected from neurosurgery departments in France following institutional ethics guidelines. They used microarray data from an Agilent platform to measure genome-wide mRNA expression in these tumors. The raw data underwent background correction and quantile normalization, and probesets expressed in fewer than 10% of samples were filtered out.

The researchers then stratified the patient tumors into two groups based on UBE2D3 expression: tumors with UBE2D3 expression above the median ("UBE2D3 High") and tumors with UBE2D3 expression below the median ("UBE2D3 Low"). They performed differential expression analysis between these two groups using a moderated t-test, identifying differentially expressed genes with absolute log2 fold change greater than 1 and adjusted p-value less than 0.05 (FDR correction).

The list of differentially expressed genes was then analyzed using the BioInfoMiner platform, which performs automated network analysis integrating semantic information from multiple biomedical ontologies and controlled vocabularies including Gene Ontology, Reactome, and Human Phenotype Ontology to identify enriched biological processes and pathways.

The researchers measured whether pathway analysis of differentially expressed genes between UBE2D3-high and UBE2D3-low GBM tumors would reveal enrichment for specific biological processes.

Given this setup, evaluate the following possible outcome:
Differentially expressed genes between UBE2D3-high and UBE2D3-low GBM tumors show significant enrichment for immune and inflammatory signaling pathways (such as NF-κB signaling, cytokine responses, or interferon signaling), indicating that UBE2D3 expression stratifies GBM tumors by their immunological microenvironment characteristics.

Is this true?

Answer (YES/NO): YES